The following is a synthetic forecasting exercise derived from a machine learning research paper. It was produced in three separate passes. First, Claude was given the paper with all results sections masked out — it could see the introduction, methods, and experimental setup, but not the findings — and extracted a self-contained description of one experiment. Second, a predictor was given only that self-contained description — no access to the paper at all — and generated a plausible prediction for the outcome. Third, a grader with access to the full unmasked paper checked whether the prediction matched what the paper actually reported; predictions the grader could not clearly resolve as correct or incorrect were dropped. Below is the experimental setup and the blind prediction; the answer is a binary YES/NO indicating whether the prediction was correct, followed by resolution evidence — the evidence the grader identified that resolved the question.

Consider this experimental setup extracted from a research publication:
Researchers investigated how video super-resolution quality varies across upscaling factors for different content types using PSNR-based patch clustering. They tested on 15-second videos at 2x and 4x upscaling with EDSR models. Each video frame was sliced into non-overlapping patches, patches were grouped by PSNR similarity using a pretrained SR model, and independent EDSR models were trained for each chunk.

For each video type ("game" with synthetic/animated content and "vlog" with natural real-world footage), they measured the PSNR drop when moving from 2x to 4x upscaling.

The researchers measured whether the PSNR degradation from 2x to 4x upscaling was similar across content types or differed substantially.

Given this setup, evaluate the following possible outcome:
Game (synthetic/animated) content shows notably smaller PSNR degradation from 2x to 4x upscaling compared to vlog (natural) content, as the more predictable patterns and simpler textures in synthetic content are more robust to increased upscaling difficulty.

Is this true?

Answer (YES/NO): NO